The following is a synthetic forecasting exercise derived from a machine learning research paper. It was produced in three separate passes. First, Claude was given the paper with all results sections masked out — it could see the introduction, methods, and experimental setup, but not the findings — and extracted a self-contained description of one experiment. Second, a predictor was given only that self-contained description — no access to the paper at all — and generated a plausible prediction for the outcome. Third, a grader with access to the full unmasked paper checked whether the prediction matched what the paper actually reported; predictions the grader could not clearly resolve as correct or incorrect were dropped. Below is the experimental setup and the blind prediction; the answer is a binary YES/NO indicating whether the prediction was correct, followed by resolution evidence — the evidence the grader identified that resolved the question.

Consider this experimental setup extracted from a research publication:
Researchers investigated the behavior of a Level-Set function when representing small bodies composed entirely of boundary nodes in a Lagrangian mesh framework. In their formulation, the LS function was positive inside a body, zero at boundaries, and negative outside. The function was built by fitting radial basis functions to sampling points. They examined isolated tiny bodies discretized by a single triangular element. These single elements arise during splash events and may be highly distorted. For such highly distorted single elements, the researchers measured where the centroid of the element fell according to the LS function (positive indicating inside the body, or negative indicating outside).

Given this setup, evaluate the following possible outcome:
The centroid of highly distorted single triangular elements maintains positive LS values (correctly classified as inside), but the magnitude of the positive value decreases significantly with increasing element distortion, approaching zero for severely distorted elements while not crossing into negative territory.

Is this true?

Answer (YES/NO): NO